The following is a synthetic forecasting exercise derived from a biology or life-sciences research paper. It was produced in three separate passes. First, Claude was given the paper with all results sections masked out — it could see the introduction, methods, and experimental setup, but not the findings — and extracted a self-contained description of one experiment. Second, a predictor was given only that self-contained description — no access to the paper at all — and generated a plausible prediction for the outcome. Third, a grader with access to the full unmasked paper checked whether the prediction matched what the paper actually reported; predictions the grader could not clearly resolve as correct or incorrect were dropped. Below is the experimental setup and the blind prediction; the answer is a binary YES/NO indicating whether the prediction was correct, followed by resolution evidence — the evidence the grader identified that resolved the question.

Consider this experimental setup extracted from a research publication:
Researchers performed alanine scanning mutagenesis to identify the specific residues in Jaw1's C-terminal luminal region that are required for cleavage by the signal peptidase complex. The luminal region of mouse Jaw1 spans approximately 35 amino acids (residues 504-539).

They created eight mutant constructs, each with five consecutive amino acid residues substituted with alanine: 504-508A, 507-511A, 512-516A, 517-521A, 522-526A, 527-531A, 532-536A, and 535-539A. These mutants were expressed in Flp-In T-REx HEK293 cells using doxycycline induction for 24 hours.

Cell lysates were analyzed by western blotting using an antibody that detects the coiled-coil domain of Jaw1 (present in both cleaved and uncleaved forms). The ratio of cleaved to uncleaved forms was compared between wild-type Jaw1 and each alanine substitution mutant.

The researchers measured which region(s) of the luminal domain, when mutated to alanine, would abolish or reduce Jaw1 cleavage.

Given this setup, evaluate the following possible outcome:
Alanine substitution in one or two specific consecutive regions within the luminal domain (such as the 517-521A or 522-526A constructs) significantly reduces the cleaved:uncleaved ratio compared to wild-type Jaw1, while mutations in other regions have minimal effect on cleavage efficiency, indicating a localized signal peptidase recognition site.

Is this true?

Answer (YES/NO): NO